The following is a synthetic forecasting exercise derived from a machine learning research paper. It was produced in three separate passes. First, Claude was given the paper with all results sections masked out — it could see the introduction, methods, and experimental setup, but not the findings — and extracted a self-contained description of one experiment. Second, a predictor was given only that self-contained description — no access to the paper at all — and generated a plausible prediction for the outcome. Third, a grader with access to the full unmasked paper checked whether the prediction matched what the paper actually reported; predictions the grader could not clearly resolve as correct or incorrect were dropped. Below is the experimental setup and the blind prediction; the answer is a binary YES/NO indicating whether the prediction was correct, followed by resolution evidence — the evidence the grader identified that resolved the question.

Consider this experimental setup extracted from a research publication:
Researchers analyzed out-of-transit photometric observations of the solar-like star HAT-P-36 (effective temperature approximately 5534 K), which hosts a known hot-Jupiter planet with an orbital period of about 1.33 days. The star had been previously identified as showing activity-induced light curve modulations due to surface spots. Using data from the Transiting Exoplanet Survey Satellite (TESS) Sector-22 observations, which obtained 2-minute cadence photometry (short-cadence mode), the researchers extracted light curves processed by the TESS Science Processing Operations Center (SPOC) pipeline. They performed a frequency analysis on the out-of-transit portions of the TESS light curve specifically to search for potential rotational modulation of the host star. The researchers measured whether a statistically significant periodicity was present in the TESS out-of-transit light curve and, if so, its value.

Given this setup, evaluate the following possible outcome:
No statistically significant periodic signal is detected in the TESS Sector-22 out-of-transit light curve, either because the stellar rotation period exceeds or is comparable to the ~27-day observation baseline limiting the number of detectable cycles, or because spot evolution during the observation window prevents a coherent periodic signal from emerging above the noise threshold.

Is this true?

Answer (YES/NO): NO